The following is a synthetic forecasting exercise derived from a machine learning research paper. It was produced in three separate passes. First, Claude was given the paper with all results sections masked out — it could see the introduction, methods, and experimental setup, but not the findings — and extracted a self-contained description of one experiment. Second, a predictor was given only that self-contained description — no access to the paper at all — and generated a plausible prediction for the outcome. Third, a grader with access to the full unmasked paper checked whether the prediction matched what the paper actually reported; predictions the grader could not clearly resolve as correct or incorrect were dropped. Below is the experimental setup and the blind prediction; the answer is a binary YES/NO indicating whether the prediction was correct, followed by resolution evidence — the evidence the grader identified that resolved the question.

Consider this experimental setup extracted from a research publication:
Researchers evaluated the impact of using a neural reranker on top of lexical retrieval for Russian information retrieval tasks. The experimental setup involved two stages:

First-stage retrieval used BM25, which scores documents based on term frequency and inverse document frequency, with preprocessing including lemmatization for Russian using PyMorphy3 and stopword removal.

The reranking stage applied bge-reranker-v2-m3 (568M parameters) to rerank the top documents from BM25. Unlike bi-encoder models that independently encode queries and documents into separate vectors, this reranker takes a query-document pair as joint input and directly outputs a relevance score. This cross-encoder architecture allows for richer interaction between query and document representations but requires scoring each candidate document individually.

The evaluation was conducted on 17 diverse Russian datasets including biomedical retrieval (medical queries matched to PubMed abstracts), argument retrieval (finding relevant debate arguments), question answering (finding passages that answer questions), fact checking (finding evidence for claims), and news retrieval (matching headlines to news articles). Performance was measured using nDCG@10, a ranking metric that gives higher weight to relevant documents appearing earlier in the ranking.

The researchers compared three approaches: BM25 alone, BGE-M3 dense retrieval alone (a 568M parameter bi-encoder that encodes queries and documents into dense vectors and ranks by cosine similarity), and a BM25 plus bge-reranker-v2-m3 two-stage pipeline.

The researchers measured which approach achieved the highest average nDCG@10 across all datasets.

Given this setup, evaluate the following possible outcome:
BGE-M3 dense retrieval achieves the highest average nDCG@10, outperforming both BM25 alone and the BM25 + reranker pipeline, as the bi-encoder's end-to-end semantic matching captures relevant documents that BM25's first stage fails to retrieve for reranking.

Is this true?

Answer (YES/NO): YES